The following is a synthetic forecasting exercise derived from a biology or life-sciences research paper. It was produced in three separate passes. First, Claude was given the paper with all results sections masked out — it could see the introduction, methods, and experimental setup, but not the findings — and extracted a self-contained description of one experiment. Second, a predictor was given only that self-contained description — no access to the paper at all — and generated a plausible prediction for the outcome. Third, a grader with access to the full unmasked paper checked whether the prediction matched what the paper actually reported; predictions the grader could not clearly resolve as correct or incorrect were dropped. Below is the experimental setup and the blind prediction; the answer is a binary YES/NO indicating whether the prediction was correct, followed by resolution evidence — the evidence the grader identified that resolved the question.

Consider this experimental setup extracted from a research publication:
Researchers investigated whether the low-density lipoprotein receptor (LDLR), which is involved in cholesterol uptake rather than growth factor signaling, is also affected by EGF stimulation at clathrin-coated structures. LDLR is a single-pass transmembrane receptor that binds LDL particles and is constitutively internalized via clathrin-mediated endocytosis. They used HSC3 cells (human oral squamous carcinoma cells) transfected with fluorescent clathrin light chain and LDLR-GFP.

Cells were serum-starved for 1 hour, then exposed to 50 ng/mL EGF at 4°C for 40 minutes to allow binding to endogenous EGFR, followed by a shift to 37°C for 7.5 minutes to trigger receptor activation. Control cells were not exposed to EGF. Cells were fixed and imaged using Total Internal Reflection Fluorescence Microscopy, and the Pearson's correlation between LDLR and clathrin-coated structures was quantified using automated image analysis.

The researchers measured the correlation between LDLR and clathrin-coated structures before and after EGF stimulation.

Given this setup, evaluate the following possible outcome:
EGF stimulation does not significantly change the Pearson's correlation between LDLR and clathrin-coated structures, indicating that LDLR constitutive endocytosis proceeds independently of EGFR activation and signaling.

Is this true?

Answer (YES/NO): NO